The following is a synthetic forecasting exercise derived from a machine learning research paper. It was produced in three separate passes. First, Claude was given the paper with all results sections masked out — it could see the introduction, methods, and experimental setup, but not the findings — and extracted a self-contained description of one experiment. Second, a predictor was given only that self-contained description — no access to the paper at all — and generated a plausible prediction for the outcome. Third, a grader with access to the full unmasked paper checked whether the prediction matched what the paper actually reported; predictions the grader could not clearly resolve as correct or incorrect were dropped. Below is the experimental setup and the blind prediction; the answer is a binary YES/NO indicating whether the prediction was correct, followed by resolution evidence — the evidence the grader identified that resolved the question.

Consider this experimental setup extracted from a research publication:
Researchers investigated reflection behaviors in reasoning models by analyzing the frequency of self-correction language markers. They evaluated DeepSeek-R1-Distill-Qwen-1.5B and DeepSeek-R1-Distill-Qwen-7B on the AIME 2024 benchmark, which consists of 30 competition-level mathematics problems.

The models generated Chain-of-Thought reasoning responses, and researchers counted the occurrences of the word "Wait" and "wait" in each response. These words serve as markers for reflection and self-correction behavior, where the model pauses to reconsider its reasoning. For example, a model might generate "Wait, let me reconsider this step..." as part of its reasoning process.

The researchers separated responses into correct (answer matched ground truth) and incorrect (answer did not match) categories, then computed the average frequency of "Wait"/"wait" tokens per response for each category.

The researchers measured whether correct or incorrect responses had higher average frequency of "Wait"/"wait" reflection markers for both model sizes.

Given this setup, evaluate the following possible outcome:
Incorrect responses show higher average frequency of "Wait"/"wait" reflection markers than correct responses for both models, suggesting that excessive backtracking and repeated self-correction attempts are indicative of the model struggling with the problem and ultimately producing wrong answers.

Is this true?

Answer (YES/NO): YES